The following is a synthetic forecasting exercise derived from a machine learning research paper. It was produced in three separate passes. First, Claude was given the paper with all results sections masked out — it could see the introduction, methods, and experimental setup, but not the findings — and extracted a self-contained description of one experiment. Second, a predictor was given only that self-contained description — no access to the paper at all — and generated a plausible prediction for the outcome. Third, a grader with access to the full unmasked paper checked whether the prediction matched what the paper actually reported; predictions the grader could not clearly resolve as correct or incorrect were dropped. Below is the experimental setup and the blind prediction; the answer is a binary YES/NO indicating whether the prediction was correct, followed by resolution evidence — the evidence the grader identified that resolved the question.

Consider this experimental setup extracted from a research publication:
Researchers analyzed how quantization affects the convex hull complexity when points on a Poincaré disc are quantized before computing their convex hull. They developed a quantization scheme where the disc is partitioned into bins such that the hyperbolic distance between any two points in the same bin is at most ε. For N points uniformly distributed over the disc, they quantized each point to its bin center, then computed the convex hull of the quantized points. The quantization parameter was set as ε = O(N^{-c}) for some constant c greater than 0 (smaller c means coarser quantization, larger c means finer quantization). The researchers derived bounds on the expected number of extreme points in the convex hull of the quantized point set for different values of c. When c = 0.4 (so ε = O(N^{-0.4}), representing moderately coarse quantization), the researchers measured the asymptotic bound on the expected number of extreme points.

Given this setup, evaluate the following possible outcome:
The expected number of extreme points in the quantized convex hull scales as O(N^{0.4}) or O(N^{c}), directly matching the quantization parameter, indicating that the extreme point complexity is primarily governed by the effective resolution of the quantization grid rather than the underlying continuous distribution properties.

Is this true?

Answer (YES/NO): YES